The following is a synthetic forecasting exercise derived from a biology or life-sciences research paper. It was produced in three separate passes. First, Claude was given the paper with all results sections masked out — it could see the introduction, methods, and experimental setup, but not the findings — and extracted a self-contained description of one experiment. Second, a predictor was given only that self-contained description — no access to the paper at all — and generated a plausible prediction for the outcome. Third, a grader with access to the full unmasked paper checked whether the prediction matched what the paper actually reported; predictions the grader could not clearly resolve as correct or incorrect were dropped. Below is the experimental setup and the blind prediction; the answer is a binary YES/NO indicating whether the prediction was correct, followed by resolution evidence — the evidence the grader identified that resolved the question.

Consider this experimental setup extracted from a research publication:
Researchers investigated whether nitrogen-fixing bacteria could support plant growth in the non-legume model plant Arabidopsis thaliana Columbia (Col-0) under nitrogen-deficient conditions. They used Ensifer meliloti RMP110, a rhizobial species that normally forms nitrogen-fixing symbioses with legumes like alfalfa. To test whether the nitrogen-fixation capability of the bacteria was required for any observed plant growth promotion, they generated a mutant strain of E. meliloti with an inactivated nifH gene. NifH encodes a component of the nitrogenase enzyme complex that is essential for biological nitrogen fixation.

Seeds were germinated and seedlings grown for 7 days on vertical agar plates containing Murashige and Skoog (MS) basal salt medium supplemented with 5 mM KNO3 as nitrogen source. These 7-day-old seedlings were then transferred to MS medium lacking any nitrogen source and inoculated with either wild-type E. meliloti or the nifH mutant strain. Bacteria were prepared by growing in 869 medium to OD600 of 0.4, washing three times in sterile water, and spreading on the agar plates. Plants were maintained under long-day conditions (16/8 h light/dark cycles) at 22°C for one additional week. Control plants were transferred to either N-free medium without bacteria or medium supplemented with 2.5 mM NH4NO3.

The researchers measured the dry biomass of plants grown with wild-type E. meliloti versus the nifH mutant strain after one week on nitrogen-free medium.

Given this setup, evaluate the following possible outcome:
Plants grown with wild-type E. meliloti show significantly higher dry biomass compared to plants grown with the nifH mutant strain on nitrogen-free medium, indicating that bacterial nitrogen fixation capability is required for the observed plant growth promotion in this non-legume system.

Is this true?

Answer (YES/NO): NO